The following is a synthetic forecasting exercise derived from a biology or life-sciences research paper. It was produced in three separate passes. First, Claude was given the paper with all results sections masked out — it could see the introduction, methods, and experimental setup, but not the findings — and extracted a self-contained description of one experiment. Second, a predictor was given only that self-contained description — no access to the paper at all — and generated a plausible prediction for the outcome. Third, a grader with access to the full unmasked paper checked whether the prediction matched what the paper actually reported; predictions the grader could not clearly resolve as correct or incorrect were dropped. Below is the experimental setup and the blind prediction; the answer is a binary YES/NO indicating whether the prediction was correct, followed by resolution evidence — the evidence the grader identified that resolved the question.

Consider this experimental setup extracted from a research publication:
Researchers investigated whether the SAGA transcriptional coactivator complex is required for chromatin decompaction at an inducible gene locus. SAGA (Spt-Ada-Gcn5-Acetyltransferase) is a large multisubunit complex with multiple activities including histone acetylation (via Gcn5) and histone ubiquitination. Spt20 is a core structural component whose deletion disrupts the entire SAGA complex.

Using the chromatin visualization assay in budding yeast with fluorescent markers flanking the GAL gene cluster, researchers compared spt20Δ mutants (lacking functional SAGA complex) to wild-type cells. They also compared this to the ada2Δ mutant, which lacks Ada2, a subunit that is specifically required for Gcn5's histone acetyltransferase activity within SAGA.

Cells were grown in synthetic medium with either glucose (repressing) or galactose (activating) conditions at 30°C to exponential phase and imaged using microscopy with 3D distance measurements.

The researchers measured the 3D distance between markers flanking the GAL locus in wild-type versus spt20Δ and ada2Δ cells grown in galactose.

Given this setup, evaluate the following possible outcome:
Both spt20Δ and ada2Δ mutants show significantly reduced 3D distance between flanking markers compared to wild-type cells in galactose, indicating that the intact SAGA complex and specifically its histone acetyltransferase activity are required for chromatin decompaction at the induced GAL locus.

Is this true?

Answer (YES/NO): NO